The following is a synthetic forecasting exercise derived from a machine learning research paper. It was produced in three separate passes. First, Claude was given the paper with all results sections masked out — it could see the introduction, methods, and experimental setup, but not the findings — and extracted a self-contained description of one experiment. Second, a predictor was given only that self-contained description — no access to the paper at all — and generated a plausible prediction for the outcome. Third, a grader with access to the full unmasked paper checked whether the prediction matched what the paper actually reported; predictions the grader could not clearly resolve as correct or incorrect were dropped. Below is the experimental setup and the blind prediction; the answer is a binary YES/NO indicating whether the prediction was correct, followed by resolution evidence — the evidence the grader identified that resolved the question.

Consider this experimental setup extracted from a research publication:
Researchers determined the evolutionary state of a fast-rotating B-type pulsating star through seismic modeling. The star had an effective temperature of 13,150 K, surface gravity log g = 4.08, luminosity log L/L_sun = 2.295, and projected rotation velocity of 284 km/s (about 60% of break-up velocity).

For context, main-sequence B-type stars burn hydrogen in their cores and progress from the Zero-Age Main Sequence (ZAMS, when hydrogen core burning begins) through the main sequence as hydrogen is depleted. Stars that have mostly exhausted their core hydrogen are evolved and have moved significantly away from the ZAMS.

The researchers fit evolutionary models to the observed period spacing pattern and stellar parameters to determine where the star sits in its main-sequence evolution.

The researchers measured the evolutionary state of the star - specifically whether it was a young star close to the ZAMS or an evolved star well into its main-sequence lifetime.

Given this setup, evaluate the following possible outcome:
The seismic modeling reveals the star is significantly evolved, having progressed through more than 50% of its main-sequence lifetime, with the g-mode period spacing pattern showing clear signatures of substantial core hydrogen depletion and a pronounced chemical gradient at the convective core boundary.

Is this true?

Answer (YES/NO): NO